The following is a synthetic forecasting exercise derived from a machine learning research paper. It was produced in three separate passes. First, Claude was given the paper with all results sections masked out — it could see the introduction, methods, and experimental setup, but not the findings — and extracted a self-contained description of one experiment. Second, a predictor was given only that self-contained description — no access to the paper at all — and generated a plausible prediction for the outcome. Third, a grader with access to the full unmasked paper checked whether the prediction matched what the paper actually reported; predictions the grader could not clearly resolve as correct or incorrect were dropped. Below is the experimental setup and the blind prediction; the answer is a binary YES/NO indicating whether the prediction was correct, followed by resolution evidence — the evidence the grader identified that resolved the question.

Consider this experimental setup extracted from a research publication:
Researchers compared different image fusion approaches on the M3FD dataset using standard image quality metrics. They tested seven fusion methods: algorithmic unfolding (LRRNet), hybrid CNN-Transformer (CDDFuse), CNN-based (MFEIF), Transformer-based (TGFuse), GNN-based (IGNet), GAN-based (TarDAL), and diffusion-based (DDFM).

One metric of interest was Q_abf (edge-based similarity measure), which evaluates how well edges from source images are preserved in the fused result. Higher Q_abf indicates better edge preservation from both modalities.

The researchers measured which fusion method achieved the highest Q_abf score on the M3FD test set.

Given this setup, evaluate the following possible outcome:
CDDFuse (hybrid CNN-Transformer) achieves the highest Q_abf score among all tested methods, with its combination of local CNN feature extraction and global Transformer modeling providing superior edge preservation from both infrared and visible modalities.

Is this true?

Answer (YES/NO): NO